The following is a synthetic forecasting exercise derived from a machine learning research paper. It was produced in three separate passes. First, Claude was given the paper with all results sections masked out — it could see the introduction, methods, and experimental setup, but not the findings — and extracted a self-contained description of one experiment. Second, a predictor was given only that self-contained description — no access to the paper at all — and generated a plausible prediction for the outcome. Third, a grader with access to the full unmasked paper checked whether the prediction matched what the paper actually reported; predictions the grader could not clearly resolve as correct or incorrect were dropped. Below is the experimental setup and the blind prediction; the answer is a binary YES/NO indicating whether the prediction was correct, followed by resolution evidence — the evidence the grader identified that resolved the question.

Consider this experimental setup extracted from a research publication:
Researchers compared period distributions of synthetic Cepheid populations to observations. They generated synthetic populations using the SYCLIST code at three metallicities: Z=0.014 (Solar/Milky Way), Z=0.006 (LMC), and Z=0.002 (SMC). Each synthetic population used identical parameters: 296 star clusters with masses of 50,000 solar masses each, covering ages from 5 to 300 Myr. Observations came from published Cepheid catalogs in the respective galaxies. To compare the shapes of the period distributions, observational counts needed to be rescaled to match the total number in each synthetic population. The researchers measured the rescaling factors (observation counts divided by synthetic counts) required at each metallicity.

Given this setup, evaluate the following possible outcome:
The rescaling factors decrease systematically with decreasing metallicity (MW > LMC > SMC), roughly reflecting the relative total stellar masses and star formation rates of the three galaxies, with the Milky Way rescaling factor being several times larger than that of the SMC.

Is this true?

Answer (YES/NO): NO